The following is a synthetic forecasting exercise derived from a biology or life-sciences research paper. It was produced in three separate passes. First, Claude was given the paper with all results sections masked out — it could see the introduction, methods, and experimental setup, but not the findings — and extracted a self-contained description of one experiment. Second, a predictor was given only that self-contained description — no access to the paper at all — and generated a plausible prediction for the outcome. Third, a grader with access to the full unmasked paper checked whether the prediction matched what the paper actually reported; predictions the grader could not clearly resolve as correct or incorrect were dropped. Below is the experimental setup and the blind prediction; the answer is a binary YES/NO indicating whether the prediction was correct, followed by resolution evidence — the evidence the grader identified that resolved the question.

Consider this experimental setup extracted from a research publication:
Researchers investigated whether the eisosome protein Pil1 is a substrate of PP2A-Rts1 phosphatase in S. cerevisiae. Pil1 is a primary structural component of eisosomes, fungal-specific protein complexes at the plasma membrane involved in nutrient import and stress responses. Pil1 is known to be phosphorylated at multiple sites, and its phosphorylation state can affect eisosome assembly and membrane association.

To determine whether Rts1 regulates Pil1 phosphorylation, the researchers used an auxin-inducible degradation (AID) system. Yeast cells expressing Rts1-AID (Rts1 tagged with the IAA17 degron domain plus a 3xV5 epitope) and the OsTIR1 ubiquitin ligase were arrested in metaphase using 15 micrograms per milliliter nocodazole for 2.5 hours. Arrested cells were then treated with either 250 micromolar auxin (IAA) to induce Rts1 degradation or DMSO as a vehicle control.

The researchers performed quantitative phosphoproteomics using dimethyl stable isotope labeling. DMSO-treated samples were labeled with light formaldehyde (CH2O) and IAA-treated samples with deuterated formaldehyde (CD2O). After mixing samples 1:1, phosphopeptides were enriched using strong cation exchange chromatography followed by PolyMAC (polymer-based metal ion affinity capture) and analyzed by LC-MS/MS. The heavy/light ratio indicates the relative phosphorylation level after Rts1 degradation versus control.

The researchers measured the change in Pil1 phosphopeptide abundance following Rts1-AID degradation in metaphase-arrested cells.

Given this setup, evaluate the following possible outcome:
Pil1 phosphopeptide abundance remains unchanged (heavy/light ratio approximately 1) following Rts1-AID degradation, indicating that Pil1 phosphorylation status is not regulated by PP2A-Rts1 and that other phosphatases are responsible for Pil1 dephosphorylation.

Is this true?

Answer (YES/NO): NO